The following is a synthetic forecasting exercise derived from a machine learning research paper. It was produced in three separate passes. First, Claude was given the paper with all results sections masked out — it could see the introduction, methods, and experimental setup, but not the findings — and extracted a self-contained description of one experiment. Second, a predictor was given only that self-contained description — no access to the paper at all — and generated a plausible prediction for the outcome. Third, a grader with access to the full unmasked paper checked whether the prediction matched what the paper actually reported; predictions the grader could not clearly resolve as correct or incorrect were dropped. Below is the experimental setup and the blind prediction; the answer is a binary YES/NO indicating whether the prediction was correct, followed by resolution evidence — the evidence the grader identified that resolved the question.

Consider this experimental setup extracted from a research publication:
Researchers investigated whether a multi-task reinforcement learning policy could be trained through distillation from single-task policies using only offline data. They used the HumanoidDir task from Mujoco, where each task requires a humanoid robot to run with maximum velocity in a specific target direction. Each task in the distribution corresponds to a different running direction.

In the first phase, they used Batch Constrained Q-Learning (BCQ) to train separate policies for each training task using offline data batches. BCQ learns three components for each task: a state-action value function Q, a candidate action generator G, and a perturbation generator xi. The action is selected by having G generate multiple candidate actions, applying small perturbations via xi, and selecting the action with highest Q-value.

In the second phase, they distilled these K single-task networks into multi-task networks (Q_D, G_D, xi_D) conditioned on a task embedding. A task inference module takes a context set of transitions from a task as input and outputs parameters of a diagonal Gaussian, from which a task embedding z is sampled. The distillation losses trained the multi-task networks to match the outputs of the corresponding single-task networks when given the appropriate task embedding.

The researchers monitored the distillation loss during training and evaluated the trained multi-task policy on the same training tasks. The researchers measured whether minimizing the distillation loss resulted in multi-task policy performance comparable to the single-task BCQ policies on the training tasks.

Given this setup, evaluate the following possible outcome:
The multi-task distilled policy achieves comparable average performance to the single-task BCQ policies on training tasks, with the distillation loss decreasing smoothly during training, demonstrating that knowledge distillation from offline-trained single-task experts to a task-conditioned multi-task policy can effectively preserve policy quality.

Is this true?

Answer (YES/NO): NO